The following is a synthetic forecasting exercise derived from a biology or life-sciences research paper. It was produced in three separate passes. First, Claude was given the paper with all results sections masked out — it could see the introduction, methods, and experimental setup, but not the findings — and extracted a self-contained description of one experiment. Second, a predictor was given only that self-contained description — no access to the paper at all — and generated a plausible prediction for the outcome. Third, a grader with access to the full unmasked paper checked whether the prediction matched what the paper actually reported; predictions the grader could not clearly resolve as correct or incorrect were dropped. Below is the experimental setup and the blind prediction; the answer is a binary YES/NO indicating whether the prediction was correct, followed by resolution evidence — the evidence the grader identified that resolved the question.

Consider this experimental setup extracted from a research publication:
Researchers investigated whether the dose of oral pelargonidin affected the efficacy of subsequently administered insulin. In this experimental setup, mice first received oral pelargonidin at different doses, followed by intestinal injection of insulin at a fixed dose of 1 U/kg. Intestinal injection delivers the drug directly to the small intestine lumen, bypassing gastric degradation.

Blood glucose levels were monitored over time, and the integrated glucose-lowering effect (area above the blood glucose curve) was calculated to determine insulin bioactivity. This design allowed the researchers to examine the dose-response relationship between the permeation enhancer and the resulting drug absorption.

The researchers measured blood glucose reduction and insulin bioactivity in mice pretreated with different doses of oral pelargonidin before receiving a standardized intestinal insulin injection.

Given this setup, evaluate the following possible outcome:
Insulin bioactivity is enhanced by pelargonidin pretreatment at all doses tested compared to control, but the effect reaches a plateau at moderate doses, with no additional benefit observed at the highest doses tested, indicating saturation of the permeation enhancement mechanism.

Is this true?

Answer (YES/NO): NO